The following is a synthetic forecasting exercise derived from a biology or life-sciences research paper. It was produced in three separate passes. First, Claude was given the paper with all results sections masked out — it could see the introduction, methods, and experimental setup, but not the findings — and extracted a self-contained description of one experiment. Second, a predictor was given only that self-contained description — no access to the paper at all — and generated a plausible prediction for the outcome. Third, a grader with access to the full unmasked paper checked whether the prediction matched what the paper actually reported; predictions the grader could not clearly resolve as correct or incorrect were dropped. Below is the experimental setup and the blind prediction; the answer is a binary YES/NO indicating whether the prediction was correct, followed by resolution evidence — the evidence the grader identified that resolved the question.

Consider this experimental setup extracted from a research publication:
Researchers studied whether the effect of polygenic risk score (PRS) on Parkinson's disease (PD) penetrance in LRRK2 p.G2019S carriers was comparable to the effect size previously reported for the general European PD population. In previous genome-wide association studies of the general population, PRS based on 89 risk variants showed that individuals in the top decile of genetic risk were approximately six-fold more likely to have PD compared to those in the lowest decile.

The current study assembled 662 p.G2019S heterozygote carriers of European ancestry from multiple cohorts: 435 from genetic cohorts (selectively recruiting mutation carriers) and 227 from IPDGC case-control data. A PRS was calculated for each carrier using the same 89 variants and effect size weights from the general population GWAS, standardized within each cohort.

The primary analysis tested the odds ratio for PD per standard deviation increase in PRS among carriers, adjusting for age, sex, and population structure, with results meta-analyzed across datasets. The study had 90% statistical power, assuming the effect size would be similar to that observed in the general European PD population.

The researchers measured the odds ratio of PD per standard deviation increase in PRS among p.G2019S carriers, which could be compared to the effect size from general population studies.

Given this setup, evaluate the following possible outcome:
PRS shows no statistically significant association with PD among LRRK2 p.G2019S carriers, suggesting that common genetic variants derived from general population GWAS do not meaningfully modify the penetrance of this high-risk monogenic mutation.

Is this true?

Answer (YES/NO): NO